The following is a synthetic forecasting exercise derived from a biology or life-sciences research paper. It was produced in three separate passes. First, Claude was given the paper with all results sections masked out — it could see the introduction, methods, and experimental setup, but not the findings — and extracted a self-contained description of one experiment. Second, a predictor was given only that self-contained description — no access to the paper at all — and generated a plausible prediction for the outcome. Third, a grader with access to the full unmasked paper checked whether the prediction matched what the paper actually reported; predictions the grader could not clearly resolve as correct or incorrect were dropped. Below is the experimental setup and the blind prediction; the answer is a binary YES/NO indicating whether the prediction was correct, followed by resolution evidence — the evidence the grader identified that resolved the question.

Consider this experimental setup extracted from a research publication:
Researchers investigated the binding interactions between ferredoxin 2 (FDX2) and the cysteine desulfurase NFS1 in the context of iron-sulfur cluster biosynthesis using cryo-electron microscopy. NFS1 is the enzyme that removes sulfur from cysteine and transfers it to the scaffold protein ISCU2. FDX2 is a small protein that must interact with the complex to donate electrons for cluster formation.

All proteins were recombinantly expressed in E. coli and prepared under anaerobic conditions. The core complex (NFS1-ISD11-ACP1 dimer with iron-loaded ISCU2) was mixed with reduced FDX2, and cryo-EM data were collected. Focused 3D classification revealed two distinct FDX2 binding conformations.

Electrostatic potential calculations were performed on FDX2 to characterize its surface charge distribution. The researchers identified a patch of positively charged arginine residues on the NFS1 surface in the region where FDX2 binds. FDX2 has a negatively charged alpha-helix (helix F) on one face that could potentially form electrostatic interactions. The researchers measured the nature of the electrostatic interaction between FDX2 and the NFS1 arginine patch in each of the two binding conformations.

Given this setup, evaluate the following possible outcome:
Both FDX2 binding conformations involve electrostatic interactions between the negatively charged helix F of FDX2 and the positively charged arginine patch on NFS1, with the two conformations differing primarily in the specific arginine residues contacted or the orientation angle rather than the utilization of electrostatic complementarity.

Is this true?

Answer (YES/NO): YES